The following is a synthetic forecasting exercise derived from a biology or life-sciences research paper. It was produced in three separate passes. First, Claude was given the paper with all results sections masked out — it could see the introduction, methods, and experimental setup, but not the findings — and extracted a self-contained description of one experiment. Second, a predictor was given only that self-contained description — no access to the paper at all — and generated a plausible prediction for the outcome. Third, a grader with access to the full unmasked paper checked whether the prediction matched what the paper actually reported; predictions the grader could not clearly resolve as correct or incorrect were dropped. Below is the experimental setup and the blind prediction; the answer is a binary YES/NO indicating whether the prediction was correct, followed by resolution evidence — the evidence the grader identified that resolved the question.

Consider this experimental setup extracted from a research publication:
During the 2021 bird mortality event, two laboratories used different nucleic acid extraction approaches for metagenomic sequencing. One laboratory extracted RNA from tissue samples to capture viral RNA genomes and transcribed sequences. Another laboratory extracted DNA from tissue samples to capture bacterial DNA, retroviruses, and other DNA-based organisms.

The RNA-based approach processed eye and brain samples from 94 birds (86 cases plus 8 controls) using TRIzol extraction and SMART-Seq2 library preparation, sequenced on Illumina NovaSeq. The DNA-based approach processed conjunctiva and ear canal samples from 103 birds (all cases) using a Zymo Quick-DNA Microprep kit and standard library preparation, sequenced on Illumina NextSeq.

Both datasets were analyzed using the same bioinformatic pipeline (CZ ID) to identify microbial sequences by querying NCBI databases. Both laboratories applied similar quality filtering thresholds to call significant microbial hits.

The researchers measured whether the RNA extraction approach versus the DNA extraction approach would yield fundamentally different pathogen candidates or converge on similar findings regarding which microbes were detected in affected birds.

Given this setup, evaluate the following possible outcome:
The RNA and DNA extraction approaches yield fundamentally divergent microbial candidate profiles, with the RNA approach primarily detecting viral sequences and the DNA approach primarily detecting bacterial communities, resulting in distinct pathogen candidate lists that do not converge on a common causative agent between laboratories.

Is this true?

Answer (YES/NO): NO